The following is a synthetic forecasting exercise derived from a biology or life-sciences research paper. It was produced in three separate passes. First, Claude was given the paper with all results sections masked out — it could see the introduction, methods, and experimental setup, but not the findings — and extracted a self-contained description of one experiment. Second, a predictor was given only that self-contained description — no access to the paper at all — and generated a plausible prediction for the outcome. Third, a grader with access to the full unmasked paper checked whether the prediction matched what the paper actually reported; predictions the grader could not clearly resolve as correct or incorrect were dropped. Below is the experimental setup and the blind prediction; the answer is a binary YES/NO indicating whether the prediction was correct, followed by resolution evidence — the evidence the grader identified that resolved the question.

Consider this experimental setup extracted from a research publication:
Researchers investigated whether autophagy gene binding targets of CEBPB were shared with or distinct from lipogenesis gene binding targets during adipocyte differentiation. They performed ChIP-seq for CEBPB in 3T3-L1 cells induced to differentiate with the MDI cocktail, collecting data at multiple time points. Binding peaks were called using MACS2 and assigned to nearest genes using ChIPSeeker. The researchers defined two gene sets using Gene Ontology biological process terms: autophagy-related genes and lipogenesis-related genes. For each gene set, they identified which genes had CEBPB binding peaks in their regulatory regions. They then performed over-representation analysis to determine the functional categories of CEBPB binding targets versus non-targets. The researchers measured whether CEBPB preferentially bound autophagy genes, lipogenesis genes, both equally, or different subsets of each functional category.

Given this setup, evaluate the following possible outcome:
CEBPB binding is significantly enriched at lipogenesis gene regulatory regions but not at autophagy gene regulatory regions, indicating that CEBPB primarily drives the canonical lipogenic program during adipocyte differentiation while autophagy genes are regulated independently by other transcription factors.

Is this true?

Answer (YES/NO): NO